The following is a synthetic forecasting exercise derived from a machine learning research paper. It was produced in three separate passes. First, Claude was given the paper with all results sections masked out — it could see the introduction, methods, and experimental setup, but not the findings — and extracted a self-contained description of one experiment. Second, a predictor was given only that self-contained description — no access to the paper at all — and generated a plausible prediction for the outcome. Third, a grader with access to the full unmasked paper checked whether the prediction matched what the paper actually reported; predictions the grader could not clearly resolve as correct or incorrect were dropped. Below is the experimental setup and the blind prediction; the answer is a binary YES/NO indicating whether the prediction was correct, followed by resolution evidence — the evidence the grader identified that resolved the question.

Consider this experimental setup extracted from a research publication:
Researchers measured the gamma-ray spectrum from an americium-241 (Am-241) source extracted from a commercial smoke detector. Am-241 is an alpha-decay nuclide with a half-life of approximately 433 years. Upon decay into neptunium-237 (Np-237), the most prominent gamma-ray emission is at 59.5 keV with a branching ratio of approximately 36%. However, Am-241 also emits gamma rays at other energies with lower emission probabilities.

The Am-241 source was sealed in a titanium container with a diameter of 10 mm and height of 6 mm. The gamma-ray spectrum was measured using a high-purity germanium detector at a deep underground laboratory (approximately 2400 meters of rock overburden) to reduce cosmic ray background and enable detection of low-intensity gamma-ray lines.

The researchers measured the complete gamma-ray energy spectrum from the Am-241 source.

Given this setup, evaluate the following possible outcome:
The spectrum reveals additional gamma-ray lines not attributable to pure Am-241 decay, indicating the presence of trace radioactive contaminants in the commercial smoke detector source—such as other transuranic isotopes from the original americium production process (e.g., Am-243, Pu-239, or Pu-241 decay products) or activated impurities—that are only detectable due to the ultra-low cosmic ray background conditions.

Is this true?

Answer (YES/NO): NO